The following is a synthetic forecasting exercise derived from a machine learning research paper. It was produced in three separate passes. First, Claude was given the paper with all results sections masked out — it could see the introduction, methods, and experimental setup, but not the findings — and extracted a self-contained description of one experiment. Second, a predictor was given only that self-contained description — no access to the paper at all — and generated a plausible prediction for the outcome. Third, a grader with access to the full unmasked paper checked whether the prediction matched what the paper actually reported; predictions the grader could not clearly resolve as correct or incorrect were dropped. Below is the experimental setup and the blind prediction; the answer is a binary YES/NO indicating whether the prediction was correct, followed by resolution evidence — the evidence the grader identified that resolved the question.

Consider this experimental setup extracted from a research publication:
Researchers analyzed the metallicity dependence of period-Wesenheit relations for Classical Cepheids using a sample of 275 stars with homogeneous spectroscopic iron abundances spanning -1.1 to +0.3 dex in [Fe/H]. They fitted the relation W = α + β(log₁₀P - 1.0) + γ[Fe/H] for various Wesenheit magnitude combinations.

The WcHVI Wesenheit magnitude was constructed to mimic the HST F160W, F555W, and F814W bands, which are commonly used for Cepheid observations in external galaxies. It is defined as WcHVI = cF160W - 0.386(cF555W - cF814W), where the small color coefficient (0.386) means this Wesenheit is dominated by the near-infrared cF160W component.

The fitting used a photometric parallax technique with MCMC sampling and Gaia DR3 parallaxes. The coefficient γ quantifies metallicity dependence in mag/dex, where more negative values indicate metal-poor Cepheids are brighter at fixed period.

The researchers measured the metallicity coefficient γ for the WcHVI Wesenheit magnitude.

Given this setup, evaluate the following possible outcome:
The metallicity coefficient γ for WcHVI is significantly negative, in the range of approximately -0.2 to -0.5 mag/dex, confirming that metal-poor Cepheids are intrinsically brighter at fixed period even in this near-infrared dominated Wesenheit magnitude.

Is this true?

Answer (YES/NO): NO